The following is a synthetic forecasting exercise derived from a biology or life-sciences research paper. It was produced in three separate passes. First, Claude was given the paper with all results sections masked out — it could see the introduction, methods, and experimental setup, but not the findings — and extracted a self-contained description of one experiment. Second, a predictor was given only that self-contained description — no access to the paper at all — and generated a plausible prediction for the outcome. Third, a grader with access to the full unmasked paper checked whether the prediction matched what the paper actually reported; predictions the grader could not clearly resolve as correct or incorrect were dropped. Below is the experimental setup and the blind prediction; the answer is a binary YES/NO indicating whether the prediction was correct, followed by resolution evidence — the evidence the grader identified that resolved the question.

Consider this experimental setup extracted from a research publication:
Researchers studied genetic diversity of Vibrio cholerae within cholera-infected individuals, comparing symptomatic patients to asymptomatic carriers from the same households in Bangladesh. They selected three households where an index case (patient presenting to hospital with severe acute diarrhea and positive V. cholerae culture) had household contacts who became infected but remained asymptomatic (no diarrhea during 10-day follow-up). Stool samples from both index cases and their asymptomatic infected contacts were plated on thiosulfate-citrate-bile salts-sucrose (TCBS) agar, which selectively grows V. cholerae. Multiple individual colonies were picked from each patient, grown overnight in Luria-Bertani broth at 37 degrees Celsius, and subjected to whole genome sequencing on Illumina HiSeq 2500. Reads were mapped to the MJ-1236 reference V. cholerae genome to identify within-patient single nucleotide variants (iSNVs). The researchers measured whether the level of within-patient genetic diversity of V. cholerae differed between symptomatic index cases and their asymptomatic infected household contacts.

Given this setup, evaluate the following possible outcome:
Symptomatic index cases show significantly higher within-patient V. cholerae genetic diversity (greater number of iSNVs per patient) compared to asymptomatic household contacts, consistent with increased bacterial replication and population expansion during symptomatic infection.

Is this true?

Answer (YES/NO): NO